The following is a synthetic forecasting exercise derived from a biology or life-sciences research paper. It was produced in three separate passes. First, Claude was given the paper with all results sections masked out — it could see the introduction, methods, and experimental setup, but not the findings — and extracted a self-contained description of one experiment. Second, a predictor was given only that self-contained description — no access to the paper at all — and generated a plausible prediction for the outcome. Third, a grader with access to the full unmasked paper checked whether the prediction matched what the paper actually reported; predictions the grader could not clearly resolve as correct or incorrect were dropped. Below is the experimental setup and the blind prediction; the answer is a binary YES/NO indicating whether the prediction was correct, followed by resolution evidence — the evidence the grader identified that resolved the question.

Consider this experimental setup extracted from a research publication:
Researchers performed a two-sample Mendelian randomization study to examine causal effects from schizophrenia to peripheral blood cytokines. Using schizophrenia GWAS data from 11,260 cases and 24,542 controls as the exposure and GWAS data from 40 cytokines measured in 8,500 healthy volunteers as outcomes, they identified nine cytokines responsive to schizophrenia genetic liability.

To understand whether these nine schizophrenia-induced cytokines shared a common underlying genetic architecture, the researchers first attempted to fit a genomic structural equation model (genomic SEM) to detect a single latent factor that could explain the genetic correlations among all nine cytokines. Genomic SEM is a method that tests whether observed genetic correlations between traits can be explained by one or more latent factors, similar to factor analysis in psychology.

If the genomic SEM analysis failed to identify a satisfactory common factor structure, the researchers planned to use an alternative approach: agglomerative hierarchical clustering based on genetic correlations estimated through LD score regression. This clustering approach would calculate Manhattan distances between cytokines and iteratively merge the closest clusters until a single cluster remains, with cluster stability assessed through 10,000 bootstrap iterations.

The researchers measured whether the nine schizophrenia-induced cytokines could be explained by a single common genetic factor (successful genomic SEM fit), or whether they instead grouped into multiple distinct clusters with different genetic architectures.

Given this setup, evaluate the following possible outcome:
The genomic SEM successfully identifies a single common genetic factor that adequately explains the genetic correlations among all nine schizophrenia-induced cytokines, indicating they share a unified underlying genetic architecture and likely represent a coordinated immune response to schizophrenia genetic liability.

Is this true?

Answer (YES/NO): NO